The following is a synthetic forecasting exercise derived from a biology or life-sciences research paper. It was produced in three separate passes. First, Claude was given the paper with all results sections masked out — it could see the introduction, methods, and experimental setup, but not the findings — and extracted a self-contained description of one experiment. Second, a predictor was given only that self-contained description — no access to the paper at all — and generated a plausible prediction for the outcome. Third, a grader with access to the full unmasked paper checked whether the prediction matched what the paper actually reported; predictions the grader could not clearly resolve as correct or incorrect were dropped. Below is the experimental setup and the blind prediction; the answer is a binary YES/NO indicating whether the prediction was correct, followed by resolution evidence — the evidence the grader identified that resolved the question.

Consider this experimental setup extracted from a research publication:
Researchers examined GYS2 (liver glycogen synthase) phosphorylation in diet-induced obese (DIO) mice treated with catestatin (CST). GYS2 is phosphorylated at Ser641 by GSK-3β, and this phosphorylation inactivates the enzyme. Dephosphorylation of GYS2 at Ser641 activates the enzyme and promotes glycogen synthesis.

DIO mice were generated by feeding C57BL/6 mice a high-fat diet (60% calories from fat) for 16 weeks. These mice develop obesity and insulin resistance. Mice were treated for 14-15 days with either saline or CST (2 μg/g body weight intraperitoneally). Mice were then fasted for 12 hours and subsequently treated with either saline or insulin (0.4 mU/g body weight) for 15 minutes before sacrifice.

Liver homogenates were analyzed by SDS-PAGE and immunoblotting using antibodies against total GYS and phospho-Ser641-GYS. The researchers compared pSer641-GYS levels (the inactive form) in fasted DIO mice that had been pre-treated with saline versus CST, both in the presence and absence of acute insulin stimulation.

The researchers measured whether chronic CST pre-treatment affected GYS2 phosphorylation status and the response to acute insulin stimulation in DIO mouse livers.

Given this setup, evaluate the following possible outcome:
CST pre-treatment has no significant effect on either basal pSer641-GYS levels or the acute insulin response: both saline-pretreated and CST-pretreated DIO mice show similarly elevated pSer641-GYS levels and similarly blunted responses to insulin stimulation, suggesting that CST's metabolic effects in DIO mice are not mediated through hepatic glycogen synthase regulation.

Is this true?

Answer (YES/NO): NO